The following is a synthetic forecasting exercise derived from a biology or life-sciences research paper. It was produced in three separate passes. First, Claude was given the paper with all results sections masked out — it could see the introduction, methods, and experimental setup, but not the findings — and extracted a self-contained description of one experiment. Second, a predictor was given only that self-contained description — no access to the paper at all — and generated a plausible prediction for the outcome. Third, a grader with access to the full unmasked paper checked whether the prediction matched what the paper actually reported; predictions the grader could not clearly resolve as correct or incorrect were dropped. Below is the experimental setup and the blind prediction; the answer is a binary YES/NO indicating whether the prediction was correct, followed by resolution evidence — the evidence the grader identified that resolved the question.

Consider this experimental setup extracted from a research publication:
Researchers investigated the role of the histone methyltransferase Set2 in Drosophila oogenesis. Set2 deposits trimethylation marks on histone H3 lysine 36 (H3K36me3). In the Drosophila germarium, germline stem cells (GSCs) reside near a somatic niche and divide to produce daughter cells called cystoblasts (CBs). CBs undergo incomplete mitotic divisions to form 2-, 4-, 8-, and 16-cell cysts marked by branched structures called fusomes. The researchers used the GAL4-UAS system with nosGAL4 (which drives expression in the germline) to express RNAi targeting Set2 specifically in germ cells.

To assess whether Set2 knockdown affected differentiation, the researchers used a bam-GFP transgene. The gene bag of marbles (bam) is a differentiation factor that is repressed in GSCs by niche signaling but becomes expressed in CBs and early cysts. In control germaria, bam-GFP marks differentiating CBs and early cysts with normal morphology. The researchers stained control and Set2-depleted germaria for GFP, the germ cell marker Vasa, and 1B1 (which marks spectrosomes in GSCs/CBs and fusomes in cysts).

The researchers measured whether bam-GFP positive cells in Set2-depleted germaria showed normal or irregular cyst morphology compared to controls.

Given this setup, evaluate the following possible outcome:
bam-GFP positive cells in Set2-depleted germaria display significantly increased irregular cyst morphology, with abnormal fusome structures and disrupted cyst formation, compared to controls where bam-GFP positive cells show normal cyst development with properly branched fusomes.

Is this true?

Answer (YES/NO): NO